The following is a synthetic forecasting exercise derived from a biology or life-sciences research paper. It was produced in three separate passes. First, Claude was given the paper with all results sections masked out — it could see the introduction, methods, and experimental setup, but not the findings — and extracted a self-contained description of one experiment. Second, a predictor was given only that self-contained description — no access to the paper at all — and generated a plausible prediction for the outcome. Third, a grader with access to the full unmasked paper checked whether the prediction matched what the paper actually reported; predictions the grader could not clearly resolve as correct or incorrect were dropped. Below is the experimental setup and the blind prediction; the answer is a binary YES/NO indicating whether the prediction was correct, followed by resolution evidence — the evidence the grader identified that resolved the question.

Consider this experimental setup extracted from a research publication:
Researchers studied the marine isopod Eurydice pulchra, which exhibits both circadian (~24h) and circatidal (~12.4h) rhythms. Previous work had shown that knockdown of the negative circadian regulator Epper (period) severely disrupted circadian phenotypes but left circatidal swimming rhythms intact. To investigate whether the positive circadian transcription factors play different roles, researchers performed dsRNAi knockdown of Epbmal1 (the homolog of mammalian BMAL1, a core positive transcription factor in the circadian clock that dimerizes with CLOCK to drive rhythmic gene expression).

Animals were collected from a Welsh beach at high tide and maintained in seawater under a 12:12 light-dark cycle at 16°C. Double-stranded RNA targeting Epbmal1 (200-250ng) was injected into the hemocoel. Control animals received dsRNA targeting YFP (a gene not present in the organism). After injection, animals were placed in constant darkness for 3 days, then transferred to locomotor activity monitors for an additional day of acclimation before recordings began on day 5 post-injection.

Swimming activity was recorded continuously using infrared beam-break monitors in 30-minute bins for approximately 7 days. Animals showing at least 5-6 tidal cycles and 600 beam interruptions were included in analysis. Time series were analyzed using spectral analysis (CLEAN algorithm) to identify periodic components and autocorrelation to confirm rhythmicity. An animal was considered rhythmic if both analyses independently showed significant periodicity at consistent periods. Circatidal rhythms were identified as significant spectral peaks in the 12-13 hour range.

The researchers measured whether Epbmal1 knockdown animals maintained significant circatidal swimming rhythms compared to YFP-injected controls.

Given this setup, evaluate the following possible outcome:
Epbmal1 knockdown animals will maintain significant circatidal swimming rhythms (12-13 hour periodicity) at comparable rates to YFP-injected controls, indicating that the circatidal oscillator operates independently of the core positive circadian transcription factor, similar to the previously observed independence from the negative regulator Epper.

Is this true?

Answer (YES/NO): NO